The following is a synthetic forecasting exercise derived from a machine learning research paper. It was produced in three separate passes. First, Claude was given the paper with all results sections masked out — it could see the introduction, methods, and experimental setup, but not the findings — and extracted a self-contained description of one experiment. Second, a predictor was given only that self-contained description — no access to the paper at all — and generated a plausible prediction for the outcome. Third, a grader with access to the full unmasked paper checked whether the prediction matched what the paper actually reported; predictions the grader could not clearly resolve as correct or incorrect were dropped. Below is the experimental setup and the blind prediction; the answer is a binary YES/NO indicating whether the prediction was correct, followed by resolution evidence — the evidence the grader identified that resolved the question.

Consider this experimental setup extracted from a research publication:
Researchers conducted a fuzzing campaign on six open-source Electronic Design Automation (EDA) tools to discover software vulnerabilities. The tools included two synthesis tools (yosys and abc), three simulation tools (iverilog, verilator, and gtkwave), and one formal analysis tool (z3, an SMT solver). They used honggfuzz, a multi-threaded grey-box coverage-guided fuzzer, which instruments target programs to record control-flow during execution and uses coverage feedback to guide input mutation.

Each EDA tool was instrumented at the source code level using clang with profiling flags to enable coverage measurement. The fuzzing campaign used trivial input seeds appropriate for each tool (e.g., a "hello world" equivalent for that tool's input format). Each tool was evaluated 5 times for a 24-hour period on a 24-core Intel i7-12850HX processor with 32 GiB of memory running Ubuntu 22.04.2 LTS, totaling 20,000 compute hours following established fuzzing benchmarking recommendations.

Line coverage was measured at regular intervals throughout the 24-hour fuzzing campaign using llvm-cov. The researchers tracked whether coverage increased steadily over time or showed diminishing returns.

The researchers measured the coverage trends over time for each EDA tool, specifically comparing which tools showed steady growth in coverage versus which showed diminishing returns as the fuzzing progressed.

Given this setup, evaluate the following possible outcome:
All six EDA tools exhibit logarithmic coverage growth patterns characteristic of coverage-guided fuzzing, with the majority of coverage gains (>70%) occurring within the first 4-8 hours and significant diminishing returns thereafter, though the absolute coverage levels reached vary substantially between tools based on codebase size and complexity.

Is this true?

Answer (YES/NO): NO